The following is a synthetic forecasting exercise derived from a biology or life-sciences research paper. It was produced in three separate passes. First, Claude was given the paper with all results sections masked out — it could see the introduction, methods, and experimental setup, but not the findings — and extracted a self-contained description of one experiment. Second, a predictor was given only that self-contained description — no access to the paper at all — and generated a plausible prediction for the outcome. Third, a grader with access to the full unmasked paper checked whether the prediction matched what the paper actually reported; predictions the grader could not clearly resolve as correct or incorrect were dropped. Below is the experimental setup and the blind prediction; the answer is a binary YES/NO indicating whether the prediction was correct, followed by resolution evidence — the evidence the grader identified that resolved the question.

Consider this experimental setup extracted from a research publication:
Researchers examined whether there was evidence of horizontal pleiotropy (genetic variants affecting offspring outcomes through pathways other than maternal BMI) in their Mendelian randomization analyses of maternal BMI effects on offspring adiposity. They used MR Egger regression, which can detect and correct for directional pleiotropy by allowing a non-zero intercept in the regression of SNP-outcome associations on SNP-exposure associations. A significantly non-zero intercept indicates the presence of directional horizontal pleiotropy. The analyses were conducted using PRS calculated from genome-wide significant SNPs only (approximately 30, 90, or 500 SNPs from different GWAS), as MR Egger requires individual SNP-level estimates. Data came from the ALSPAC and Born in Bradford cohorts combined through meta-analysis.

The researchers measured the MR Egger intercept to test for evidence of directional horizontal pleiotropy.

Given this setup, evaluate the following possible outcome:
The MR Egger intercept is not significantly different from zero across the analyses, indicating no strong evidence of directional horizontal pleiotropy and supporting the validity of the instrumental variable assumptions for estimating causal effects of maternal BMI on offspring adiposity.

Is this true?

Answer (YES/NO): YES